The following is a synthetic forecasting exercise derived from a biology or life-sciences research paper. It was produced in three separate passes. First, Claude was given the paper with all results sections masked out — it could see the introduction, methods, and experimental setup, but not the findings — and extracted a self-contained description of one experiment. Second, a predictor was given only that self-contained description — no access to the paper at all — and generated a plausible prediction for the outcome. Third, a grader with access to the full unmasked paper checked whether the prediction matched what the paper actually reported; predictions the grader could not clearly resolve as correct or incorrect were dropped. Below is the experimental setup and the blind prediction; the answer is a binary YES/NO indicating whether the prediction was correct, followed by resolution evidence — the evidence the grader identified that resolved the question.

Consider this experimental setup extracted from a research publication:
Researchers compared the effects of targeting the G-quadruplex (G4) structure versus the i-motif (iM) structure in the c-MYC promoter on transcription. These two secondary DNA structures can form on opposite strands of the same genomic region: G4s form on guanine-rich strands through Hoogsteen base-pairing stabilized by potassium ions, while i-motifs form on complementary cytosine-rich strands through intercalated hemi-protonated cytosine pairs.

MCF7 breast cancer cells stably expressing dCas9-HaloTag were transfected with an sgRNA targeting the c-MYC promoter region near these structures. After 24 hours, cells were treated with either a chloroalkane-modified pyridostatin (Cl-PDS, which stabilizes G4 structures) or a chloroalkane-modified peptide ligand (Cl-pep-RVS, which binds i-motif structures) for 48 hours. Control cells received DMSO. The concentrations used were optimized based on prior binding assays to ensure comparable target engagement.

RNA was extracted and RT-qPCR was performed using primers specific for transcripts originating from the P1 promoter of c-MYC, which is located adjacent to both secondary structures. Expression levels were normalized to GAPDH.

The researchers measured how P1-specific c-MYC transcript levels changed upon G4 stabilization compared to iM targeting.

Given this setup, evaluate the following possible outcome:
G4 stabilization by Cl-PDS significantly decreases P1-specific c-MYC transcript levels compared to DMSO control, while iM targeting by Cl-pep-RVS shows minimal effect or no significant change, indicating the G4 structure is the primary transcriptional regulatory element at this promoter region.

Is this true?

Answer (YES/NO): NO